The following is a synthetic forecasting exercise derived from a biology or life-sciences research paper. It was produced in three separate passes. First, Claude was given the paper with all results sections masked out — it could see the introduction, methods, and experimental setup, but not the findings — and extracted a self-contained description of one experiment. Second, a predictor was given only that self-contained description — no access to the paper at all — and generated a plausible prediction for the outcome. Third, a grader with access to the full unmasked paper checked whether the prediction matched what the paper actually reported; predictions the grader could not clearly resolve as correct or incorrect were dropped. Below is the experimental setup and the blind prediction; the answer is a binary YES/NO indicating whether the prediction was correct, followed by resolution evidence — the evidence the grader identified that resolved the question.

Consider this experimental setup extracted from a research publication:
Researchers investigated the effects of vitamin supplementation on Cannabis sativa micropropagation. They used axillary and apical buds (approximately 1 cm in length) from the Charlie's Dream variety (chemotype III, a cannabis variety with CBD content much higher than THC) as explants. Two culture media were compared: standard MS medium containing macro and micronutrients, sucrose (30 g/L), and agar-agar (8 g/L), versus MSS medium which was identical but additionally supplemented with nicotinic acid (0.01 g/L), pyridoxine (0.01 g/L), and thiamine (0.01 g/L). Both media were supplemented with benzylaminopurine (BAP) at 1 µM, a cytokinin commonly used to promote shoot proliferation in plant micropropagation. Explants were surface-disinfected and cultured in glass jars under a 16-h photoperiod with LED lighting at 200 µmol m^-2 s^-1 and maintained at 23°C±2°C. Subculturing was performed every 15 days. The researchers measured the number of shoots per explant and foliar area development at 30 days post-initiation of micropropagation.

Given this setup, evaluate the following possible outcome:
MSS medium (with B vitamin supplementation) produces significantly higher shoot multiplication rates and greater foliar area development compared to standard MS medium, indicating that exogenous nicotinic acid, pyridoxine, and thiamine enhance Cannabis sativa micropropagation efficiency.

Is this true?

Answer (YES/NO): NO